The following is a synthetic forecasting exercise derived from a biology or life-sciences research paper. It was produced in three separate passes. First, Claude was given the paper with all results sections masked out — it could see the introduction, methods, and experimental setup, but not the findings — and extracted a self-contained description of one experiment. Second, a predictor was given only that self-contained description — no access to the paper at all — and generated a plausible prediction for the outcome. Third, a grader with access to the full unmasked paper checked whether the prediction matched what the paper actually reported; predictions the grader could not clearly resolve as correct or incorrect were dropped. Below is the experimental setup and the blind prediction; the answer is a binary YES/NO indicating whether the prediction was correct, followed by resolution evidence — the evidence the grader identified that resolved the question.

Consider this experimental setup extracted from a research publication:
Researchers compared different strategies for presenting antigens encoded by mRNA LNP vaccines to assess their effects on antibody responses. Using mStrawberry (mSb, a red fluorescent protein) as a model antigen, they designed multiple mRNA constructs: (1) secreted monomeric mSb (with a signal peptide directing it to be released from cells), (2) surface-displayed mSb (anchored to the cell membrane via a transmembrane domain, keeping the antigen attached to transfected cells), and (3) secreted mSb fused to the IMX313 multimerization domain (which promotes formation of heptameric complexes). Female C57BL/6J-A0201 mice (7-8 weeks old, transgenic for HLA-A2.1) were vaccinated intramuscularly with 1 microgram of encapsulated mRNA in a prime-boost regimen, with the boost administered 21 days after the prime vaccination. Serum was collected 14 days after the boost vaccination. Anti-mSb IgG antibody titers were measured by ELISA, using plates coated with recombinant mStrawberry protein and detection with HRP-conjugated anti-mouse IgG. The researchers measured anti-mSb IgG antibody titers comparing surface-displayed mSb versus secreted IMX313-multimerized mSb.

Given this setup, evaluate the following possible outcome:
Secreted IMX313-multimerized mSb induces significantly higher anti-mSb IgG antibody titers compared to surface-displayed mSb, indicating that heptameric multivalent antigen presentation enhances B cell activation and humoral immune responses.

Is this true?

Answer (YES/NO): YES